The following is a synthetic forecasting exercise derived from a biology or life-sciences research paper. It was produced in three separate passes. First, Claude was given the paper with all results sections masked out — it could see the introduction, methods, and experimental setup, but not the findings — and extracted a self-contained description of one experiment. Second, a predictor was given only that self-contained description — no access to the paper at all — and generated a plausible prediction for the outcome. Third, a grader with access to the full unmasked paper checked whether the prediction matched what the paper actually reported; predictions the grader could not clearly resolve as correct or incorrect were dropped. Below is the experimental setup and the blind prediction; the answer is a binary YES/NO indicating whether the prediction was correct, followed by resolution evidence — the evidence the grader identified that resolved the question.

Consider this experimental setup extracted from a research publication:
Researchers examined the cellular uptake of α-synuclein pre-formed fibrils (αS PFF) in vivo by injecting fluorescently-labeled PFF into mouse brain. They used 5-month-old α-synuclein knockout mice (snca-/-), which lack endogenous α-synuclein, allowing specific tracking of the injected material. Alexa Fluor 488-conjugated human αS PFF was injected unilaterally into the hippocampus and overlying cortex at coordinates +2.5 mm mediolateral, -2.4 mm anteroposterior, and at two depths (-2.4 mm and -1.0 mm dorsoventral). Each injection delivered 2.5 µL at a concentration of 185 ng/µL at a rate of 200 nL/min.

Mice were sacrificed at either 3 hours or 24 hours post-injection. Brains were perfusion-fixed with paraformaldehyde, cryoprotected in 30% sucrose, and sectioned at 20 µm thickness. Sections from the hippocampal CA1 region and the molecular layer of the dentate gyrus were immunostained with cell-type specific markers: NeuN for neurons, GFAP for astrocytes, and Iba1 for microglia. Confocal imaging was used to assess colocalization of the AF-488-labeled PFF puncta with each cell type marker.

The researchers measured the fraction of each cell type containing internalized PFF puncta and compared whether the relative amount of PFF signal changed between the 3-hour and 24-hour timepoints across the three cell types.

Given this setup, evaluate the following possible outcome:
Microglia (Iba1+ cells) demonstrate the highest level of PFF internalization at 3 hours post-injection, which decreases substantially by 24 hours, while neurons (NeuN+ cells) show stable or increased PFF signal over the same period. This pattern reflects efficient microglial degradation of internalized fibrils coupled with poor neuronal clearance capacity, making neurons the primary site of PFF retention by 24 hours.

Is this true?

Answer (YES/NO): NO